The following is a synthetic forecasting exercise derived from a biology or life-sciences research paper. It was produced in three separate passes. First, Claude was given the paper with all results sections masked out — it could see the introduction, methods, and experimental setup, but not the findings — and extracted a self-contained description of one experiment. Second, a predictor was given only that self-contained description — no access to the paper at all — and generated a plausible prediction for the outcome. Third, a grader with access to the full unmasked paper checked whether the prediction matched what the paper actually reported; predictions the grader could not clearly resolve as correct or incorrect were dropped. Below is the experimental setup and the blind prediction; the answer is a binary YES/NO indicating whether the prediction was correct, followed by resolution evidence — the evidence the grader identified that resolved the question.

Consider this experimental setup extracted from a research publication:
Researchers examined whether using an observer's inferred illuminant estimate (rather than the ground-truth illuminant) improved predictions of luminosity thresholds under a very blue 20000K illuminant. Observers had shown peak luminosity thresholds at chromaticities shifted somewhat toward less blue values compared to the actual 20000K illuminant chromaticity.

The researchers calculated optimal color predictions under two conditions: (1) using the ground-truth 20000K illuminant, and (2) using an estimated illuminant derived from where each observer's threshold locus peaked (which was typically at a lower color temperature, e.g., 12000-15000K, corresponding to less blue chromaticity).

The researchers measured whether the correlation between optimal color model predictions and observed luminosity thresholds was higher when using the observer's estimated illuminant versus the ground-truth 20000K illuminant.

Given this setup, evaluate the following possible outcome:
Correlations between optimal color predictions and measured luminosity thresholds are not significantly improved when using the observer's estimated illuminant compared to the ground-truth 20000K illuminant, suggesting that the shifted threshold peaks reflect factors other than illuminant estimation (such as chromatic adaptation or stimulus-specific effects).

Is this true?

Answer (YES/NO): NO